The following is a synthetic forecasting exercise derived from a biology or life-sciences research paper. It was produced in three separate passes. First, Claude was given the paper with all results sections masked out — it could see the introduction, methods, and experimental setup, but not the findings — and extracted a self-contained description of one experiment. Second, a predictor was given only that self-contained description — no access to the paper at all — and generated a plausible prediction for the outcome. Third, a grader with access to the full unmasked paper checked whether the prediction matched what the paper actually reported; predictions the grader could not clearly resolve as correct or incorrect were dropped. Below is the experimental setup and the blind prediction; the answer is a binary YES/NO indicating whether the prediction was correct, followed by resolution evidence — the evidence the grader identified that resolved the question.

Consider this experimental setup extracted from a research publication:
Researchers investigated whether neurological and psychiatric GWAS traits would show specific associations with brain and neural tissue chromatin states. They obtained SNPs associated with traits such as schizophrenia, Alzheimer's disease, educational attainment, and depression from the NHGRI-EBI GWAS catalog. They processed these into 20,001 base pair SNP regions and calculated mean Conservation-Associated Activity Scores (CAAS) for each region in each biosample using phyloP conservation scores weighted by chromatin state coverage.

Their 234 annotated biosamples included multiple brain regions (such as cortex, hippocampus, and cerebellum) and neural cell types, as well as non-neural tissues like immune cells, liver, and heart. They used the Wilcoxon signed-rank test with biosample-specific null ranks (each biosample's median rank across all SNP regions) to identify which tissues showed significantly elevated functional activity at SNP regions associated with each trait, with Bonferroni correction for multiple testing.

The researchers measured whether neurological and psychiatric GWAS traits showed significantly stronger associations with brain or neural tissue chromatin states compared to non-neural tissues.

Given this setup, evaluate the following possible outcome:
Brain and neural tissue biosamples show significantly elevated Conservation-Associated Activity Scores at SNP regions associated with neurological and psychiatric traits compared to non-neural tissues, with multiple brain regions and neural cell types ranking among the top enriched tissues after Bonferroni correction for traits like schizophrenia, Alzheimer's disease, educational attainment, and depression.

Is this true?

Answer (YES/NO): NO